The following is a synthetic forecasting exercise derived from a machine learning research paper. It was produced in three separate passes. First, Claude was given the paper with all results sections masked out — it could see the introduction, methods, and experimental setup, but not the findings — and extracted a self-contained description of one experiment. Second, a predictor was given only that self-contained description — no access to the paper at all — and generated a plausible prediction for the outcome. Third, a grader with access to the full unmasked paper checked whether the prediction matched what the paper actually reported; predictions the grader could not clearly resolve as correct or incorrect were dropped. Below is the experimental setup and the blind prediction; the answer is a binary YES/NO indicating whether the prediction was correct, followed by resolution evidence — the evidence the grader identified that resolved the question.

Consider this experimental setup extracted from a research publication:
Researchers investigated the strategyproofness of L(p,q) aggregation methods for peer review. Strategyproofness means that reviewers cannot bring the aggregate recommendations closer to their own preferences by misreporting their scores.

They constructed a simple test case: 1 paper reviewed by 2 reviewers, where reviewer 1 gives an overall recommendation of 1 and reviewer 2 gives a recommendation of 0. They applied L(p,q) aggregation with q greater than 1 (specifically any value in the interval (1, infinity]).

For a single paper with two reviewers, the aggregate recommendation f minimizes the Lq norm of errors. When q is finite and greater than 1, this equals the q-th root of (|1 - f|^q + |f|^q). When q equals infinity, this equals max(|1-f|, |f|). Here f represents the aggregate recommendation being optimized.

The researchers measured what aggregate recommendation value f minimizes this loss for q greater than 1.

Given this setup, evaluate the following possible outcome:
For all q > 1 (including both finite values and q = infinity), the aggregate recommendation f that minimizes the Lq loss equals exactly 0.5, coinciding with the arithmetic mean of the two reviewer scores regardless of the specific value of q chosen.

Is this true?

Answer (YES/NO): YES